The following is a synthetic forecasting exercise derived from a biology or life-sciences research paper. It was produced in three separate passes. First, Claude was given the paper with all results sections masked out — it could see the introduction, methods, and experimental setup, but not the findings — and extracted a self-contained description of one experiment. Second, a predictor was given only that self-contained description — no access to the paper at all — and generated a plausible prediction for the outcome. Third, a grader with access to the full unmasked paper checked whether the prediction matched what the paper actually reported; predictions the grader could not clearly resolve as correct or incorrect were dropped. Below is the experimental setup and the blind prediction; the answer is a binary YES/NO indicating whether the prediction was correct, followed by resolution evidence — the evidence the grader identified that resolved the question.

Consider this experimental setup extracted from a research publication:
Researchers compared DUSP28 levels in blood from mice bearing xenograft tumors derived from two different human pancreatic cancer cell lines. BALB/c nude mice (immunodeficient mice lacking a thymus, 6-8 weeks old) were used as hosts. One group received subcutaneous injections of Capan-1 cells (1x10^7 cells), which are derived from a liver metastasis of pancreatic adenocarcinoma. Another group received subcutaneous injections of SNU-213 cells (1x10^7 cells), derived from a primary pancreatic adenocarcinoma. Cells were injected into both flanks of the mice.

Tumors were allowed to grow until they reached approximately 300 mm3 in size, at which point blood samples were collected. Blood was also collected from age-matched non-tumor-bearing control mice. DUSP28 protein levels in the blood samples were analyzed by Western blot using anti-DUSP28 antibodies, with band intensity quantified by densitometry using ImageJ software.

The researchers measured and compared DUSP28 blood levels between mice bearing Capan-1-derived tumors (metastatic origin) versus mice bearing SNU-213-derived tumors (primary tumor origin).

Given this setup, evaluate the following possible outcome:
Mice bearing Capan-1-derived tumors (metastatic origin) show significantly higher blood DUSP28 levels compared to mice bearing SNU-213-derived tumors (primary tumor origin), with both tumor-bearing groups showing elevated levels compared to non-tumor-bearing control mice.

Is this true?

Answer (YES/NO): NO